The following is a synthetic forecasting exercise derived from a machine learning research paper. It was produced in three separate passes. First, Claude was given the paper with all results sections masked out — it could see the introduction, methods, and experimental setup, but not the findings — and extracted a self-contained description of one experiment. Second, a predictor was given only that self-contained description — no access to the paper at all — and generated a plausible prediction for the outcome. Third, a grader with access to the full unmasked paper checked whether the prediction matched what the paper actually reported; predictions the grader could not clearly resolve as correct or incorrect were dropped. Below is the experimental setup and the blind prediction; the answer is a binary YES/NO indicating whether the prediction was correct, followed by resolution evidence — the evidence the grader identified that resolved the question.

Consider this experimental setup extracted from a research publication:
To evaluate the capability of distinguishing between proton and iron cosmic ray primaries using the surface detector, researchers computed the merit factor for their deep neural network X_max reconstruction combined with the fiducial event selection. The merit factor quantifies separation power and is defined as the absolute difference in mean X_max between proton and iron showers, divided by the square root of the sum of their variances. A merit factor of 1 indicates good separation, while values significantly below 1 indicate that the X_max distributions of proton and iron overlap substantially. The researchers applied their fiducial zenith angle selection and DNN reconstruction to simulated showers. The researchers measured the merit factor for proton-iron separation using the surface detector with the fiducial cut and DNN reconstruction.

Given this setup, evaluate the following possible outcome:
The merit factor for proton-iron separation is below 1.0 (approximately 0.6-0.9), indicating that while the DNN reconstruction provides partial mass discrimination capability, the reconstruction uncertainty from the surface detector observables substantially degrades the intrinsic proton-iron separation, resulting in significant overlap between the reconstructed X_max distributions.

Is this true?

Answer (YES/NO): NO